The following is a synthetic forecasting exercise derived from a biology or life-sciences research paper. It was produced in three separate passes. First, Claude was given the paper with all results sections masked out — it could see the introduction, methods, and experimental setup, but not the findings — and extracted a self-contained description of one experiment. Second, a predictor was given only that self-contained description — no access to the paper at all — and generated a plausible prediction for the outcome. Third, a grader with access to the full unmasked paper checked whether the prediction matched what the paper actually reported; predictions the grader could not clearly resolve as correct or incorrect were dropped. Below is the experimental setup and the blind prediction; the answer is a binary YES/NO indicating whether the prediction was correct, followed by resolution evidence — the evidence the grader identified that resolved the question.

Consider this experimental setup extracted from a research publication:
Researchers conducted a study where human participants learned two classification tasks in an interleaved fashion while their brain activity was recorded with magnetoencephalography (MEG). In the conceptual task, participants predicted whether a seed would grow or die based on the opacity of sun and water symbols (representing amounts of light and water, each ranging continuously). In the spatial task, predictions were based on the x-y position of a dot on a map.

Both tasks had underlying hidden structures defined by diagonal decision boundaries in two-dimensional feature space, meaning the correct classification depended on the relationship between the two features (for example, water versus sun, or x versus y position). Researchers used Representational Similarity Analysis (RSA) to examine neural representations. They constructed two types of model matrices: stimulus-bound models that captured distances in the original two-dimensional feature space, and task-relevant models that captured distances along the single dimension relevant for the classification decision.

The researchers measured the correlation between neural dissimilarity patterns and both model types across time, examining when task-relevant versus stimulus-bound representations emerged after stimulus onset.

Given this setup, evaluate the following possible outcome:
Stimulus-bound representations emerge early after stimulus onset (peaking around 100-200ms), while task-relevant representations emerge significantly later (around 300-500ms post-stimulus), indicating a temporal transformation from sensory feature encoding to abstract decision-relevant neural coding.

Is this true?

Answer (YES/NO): NO